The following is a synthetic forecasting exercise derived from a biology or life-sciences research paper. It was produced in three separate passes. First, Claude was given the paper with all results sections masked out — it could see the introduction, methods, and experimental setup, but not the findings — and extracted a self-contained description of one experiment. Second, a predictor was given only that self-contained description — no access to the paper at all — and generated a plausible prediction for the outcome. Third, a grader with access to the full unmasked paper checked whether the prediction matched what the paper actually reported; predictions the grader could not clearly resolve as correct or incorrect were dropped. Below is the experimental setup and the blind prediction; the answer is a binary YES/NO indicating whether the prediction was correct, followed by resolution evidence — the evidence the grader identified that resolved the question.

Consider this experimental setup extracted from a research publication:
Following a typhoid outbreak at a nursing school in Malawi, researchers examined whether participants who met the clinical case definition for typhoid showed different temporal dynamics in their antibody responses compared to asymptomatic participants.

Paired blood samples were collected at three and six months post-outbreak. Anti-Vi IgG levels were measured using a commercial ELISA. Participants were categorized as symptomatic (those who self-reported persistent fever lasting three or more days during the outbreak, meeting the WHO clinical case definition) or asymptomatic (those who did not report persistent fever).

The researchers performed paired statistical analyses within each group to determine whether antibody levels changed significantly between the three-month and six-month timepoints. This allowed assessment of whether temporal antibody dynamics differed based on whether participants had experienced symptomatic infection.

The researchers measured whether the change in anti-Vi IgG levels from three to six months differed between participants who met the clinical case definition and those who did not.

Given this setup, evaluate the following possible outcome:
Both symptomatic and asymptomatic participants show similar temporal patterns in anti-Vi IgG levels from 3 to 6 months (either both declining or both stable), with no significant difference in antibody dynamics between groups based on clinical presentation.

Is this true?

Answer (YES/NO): NO